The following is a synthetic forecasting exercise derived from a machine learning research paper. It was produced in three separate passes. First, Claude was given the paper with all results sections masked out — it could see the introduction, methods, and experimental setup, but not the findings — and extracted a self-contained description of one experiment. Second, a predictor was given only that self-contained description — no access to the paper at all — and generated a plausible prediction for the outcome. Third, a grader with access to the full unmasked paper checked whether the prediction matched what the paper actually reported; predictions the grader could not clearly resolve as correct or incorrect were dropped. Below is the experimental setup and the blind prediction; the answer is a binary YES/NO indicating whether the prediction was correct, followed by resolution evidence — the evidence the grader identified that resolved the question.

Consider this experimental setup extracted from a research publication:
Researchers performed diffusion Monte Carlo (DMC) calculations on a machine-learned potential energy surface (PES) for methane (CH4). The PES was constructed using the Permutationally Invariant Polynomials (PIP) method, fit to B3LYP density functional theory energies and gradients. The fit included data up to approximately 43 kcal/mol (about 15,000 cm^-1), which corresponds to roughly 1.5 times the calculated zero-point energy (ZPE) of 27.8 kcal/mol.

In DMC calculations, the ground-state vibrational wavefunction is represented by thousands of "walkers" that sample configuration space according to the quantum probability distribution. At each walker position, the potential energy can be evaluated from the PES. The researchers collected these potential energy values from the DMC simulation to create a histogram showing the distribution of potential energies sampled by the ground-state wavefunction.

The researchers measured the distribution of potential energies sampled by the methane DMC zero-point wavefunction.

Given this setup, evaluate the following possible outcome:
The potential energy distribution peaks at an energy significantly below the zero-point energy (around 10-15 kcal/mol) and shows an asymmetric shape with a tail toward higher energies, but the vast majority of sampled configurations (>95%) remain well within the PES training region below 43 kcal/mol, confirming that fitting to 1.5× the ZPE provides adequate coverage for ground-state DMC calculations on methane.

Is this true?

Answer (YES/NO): NO